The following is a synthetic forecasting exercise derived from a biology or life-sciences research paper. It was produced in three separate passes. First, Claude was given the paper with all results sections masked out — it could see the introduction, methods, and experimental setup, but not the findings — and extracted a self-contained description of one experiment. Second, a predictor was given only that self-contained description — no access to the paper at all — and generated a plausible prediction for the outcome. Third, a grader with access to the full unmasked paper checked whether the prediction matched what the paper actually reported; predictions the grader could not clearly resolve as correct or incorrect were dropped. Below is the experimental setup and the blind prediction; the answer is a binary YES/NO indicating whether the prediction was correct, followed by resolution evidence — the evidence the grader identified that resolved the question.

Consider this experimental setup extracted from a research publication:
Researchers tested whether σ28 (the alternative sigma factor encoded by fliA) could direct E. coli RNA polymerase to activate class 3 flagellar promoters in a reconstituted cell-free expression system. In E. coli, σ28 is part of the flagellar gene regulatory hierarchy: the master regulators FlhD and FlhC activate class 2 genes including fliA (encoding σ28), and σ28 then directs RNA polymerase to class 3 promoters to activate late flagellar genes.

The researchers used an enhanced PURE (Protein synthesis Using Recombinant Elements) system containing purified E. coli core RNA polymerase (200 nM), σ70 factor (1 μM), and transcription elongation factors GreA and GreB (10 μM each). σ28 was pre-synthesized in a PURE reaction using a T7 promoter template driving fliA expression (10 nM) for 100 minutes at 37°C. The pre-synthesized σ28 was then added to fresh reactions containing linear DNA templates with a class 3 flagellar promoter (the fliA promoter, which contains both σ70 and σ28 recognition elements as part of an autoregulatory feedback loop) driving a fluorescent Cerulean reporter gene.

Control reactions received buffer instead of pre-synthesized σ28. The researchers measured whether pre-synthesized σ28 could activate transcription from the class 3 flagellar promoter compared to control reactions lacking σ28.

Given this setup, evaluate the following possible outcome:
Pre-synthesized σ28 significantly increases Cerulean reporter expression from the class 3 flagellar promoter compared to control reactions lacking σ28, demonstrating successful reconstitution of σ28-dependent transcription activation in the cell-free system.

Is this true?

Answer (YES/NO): YES